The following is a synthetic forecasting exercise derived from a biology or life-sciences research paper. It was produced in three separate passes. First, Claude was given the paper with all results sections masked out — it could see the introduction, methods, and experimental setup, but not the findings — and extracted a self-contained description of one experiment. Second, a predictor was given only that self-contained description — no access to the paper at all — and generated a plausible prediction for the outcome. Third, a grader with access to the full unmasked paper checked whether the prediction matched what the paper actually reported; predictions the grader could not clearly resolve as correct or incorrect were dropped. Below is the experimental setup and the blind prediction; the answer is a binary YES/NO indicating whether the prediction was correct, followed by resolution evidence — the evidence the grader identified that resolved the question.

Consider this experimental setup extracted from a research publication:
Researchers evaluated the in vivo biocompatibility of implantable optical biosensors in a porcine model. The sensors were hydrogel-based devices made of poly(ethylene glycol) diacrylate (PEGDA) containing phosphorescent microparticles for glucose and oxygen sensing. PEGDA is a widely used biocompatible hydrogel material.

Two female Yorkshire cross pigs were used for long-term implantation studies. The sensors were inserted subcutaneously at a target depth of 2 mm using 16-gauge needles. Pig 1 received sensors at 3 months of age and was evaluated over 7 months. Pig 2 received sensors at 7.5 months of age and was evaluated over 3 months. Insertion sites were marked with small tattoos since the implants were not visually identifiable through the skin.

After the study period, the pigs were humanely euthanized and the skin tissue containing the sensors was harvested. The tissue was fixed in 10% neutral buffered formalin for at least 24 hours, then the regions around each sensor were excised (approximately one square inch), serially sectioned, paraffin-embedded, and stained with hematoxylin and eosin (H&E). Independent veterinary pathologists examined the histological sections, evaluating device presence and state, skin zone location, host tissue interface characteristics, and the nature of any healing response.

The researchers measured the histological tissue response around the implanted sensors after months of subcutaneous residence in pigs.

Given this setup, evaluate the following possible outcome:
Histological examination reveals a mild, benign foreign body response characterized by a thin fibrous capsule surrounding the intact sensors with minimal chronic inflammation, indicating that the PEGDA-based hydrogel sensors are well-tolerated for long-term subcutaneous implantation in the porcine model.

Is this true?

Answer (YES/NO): NO